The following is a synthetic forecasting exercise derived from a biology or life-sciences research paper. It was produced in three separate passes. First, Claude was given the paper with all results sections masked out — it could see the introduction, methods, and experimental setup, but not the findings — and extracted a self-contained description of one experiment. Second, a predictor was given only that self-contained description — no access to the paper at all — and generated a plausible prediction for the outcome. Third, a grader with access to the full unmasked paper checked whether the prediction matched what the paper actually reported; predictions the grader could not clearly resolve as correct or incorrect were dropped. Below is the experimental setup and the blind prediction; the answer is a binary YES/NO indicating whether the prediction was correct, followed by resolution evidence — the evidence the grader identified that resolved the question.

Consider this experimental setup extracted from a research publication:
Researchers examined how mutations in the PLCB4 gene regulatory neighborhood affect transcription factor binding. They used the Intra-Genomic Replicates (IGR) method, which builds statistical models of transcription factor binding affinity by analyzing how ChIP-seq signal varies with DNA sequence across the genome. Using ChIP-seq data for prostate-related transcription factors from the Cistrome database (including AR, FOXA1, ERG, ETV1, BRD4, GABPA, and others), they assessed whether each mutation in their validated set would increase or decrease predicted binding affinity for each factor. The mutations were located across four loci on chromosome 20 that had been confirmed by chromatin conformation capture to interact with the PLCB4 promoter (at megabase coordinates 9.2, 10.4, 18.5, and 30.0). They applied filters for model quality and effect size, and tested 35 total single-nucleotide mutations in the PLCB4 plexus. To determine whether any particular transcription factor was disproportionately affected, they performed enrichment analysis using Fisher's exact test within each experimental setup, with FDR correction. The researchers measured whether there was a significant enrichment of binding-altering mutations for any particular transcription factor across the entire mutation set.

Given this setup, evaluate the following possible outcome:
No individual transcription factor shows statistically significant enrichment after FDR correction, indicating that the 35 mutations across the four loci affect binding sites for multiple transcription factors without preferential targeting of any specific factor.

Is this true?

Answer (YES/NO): NO